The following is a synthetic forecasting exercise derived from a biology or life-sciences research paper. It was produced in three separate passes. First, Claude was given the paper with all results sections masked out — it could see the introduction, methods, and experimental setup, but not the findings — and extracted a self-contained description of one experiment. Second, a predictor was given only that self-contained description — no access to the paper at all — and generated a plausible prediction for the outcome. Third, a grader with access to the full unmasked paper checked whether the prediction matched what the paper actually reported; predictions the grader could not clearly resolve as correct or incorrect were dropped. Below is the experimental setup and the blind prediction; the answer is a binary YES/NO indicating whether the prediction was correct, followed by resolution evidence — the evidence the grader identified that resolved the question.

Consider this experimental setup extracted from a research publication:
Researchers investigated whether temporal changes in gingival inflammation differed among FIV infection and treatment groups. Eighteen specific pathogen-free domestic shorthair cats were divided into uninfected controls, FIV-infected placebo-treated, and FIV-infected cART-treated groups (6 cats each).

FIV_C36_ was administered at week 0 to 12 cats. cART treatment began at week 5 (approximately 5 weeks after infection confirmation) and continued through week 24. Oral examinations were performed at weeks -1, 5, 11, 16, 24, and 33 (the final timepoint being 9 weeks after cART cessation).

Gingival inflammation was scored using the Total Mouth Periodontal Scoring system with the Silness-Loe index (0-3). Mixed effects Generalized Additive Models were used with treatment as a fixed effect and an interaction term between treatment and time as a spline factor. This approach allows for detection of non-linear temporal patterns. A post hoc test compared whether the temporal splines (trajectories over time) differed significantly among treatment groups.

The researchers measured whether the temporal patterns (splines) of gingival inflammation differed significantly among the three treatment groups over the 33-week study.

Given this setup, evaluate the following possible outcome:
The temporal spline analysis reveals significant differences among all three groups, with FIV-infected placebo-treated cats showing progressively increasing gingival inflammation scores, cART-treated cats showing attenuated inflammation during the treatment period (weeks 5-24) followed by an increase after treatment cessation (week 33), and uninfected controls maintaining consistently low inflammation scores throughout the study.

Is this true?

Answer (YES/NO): NO